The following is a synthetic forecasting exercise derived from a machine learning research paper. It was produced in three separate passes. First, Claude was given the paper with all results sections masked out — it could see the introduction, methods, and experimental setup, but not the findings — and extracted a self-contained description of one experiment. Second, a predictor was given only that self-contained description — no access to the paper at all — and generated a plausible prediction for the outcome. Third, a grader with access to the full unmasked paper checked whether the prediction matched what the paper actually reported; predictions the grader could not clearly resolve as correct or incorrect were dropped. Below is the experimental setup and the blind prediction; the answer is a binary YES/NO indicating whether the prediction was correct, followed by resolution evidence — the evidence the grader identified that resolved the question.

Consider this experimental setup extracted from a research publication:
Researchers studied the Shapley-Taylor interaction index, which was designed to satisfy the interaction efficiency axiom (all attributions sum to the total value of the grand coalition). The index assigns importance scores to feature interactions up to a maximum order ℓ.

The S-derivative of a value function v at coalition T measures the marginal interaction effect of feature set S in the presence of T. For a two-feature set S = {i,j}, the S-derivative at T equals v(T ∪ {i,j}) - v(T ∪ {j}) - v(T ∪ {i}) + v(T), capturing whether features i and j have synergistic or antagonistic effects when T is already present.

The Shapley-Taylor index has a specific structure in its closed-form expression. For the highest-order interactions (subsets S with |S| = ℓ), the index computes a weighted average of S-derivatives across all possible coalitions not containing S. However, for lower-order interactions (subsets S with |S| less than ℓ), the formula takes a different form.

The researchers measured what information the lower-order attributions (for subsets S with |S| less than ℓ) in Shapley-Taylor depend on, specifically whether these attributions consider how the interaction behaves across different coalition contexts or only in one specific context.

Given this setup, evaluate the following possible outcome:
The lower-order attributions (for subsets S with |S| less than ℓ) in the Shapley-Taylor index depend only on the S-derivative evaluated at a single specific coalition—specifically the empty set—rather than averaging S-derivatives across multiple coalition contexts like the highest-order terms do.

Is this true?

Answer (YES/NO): YES